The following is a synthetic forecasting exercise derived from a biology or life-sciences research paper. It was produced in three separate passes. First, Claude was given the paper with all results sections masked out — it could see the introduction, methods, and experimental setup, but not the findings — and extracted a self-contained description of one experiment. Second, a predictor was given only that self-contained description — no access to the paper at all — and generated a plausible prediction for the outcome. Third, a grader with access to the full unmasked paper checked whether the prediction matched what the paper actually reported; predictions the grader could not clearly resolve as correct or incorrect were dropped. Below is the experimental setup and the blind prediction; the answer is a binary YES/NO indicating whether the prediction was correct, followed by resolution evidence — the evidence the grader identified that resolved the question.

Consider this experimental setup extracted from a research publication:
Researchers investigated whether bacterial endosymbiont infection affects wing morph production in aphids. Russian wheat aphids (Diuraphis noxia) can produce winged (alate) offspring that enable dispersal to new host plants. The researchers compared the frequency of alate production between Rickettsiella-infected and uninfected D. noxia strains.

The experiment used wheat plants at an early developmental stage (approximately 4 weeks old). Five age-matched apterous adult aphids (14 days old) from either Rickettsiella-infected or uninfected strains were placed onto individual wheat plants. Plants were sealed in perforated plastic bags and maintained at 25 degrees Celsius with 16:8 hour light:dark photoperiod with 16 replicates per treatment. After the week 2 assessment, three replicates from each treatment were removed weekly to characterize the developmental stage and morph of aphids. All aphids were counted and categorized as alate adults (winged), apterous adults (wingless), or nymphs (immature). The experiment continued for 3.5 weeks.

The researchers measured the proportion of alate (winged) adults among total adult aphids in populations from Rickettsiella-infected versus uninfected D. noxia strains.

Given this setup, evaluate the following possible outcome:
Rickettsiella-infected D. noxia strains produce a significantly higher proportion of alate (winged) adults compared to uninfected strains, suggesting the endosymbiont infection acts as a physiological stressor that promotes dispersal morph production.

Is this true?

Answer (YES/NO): NO